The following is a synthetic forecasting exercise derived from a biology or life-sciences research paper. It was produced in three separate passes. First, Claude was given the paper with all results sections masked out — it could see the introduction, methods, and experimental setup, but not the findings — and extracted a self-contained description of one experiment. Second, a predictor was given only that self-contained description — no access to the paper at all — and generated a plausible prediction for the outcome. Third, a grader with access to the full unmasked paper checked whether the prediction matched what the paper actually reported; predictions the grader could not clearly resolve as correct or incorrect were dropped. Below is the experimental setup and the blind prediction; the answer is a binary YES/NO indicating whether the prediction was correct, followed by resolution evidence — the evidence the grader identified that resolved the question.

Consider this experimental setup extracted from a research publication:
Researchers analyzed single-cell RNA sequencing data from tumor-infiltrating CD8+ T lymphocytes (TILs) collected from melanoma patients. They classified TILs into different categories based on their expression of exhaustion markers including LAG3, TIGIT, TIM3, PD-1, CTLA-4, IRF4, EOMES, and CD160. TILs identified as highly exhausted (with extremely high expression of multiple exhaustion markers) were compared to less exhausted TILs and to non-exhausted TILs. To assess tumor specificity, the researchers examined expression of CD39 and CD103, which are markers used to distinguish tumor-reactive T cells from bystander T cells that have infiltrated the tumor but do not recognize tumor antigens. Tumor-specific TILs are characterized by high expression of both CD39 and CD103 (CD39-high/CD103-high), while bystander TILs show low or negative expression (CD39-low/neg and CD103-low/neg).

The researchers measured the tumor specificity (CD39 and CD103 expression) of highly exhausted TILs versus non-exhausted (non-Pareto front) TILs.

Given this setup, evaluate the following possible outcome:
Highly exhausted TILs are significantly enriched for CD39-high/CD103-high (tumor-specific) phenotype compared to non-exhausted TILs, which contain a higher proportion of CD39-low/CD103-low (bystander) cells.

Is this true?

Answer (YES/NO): YES